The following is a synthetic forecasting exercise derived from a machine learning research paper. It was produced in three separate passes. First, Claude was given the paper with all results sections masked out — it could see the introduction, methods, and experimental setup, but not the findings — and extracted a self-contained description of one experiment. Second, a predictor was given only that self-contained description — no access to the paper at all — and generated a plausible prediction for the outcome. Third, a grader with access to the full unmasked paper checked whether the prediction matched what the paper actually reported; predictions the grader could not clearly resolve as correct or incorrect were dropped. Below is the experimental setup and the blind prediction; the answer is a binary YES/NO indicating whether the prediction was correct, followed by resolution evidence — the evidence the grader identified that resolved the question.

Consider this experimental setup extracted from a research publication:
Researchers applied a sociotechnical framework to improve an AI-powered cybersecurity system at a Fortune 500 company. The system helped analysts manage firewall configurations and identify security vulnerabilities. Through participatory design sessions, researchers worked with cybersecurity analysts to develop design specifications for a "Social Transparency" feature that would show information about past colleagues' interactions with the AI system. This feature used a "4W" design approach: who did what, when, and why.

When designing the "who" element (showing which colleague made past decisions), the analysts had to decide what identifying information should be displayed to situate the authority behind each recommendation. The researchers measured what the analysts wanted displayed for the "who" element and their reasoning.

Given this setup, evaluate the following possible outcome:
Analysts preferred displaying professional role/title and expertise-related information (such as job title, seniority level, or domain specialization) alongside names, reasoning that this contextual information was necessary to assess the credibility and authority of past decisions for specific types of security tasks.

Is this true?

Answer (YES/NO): NO